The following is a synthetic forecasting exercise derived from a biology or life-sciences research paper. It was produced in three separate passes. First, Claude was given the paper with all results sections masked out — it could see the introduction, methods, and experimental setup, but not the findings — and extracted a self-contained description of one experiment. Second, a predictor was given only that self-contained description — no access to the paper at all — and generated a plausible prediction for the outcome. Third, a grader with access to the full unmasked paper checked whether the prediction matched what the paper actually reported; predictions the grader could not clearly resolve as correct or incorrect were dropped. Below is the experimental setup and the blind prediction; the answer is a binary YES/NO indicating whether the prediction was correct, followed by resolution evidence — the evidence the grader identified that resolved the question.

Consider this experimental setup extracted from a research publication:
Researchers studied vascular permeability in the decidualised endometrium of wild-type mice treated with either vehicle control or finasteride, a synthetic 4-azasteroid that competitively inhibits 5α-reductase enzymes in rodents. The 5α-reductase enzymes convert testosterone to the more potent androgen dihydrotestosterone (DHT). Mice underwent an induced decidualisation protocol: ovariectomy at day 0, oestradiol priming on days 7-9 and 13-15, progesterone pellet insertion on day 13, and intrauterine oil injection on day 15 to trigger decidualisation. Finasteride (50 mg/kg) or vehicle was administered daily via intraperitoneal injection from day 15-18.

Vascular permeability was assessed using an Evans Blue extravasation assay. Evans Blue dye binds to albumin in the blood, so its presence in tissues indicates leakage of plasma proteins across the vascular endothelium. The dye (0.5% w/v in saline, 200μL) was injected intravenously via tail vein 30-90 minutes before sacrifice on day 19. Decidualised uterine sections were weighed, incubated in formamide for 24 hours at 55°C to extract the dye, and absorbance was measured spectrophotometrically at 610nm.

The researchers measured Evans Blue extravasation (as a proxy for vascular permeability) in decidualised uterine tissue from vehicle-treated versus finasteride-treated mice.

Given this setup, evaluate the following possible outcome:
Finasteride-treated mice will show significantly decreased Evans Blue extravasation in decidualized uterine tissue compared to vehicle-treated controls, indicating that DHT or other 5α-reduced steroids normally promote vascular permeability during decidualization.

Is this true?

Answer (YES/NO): NO